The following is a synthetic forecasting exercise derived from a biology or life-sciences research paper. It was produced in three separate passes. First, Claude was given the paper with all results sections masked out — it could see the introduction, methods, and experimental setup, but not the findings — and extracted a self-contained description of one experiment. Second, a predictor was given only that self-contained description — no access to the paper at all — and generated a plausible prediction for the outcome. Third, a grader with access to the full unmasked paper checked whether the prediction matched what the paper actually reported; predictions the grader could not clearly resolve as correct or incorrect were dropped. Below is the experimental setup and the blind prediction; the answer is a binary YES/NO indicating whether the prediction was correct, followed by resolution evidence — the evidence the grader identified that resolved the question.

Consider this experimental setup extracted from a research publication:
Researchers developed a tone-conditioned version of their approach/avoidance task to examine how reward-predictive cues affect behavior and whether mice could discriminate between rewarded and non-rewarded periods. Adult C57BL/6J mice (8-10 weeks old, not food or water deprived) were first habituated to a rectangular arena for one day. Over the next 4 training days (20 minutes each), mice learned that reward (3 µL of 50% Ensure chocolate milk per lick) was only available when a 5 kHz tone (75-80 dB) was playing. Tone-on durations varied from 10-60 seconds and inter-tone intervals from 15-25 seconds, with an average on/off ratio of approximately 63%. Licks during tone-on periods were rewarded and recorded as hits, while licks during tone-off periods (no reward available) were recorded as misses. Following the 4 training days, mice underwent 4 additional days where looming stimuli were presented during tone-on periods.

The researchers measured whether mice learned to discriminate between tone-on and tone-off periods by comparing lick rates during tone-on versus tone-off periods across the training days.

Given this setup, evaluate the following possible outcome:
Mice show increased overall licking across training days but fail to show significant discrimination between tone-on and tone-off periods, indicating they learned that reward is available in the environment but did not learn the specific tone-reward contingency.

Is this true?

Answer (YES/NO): NO